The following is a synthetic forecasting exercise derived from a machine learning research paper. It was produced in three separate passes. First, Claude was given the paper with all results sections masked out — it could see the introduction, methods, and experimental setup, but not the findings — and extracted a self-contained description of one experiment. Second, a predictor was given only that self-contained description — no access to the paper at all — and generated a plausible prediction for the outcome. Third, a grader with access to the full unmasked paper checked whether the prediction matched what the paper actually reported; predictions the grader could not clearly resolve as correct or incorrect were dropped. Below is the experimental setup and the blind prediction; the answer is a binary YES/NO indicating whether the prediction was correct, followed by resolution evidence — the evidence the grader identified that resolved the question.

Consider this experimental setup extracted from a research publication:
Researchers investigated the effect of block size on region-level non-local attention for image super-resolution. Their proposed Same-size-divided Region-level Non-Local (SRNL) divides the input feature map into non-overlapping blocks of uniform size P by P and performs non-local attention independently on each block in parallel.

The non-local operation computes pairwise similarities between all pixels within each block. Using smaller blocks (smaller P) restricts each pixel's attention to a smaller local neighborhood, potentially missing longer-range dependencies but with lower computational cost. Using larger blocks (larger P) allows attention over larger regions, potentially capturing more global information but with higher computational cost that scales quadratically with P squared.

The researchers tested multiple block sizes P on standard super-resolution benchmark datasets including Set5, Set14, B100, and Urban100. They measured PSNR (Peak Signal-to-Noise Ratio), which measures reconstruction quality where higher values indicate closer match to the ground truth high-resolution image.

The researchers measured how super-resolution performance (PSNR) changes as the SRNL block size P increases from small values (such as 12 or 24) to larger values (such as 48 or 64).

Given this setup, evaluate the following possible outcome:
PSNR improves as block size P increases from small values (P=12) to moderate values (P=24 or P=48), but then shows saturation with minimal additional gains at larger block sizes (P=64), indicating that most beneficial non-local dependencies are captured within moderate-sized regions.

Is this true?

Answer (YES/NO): NO